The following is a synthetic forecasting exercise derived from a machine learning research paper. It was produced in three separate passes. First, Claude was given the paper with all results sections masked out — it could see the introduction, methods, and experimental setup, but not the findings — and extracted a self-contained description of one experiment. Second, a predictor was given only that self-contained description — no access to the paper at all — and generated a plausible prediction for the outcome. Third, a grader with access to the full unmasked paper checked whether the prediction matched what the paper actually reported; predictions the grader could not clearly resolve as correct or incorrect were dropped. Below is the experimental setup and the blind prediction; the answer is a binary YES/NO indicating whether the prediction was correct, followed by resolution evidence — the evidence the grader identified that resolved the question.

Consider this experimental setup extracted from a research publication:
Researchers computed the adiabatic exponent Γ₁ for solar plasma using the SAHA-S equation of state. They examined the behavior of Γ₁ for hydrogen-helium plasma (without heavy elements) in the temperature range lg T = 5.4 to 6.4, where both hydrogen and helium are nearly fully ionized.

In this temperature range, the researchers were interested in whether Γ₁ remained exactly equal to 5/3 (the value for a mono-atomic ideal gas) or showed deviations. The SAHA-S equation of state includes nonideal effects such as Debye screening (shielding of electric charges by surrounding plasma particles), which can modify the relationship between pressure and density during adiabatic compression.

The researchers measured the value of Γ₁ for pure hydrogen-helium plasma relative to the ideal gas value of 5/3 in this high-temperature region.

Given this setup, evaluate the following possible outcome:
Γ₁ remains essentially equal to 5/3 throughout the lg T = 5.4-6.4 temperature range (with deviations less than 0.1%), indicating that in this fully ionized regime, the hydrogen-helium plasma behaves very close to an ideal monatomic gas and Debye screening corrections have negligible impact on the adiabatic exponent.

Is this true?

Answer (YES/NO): NO